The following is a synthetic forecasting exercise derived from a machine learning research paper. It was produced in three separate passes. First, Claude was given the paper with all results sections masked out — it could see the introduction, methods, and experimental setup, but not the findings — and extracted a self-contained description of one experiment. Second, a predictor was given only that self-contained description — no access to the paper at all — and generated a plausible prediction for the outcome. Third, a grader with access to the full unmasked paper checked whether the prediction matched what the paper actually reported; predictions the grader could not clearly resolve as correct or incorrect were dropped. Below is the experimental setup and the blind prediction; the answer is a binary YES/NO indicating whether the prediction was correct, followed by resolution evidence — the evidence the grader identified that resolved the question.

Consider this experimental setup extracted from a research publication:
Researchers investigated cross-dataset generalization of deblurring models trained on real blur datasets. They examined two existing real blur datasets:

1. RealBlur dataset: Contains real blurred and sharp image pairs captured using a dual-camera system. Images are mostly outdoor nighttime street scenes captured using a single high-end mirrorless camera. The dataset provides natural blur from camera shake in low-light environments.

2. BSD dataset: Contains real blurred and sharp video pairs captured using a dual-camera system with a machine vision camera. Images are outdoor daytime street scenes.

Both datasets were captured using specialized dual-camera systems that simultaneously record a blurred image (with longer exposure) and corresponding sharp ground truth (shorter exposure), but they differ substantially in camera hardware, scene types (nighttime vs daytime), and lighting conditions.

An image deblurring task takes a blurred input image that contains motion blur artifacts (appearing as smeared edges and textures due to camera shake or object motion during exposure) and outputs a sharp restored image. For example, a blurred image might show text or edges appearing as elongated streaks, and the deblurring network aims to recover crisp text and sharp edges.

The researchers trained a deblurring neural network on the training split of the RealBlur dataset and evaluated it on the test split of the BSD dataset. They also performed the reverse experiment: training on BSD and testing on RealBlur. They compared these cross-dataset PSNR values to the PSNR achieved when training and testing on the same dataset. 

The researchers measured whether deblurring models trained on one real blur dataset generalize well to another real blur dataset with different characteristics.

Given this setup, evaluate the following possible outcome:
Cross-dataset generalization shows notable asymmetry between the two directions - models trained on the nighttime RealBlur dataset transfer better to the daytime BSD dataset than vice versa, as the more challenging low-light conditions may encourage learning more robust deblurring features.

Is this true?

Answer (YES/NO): NO